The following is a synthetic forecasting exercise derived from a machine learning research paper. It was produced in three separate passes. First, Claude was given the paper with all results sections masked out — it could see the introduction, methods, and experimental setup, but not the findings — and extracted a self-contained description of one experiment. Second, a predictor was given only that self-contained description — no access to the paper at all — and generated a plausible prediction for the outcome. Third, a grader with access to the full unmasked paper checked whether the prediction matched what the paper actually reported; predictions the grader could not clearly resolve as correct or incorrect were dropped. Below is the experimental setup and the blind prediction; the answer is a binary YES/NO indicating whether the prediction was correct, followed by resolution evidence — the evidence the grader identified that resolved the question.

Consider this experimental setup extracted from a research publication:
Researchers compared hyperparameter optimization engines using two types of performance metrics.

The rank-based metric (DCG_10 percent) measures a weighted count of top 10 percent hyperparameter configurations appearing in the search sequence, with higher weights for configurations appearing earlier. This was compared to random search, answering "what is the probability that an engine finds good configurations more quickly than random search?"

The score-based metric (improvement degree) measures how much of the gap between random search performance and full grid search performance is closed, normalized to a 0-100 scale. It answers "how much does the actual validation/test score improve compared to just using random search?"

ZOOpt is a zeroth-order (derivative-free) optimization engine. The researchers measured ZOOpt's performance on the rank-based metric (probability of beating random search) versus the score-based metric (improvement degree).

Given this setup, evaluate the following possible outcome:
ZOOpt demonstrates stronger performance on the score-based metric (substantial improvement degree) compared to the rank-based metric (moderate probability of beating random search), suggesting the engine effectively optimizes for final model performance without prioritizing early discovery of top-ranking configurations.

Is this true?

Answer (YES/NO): NO